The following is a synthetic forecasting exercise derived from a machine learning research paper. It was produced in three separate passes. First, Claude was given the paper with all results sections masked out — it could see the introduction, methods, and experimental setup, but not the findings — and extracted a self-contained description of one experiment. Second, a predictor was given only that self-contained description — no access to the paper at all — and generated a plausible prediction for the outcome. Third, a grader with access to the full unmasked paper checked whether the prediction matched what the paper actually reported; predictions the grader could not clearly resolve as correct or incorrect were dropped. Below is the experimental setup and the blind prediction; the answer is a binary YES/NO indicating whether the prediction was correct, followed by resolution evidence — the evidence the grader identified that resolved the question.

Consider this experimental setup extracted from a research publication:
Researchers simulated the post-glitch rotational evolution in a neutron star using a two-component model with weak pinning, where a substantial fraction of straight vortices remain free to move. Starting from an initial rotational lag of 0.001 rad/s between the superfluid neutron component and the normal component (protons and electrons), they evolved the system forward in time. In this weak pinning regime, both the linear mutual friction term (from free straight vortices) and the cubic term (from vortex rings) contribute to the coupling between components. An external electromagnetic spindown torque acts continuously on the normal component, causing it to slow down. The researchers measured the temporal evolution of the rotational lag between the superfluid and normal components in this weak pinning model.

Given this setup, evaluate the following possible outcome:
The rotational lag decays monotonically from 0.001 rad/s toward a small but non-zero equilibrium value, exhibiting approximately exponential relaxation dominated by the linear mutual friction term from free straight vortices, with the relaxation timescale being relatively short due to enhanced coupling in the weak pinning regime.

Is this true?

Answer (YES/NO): NO